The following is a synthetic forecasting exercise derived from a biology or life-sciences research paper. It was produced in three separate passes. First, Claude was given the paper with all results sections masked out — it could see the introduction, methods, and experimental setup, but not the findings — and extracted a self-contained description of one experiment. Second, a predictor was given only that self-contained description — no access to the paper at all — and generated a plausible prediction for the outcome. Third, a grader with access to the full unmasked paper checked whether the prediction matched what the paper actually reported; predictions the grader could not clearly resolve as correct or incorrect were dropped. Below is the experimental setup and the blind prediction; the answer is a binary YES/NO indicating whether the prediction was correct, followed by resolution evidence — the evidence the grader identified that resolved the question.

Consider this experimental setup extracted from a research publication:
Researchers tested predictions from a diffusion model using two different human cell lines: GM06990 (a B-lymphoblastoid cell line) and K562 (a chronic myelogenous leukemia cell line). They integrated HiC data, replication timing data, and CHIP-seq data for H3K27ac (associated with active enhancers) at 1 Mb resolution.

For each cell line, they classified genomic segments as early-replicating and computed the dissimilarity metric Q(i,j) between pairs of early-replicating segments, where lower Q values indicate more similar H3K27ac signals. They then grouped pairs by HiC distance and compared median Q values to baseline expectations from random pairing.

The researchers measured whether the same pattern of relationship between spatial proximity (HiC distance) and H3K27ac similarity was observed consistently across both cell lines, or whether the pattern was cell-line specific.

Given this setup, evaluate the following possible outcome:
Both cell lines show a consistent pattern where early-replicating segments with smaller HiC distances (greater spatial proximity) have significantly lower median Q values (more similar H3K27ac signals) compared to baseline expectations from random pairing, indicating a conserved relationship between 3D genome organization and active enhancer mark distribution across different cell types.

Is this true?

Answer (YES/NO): YES